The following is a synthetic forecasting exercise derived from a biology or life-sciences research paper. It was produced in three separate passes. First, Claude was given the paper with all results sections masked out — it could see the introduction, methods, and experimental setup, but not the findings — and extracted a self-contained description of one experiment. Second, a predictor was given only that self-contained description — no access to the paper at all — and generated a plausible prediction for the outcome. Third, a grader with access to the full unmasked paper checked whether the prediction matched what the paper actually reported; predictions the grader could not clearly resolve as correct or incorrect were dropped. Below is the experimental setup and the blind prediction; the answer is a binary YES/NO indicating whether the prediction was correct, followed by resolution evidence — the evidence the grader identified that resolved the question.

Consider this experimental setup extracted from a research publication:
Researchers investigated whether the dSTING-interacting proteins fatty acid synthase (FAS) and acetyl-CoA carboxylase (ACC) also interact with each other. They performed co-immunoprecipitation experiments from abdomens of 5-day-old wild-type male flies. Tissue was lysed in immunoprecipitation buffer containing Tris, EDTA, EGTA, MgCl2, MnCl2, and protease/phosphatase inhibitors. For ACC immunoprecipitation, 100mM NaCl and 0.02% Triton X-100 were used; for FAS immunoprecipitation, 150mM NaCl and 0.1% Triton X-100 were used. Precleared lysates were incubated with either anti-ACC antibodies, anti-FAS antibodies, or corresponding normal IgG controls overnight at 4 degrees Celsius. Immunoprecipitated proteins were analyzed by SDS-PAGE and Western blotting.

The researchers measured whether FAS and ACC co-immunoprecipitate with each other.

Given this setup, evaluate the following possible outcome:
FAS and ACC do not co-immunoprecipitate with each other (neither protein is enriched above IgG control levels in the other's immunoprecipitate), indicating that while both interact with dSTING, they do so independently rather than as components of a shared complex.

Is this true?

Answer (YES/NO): NO